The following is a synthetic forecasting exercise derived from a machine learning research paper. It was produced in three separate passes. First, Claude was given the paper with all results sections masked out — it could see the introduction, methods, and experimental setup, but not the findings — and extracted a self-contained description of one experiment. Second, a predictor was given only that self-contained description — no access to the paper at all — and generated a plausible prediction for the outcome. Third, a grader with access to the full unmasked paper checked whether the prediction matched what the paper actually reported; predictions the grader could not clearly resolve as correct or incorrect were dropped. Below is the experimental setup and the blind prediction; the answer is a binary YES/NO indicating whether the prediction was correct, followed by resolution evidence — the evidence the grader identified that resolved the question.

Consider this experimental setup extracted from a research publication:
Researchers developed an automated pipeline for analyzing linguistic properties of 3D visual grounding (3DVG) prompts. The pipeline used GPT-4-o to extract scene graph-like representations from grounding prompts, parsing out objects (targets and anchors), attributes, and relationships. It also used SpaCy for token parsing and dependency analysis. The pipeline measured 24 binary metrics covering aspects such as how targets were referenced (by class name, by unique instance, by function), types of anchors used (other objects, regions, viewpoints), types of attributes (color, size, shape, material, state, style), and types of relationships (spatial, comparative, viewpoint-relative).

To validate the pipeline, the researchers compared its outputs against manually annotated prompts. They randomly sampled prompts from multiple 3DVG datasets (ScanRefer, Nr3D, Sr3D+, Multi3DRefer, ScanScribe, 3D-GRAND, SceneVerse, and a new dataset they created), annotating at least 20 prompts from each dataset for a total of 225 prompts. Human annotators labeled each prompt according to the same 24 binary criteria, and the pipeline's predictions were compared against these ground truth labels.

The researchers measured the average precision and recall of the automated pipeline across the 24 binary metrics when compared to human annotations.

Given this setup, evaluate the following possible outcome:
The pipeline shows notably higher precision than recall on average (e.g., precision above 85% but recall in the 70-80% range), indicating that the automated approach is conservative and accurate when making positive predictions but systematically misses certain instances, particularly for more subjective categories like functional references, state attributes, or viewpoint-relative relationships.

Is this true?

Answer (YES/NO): NO